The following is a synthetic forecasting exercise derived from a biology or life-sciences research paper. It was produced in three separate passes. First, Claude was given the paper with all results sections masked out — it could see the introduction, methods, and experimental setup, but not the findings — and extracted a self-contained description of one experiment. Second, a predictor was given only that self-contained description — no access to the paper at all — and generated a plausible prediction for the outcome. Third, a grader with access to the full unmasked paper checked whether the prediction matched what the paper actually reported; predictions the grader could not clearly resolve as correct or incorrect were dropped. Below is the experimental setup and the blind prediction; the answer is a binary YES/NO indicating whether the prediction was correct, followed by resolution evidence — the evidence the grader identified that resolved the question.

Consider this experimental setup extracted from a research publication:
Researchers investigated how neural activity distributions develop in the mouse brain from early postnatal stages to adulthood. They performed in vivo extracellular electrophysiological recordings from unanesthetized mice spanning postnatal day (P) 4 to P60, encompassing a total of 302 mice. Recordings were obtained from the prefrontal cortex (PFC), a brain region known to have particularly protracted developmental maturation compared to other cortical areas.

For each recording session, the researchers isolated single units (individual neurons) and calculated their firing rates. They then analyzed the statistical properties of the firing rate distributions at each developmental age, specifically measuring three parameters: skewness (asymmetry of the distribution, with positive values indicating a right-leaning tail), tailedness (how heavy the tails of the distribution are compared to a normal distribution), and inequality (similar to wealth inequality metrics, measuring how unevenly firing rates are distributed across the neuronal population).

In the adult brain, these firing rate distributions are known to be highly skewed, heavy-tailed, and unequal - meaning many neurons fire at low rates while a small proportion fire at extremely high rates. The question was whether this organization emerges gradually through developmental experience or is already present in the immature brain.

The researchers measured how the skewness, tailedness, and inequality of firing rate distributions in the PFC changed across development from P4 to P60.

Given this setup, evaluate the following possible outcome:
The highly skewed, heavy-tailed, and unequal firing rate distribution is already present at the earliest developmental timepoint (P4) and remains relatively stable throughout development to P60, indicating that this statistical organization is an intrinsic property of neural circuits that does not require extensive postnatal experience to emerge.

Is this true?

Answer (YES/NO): YES